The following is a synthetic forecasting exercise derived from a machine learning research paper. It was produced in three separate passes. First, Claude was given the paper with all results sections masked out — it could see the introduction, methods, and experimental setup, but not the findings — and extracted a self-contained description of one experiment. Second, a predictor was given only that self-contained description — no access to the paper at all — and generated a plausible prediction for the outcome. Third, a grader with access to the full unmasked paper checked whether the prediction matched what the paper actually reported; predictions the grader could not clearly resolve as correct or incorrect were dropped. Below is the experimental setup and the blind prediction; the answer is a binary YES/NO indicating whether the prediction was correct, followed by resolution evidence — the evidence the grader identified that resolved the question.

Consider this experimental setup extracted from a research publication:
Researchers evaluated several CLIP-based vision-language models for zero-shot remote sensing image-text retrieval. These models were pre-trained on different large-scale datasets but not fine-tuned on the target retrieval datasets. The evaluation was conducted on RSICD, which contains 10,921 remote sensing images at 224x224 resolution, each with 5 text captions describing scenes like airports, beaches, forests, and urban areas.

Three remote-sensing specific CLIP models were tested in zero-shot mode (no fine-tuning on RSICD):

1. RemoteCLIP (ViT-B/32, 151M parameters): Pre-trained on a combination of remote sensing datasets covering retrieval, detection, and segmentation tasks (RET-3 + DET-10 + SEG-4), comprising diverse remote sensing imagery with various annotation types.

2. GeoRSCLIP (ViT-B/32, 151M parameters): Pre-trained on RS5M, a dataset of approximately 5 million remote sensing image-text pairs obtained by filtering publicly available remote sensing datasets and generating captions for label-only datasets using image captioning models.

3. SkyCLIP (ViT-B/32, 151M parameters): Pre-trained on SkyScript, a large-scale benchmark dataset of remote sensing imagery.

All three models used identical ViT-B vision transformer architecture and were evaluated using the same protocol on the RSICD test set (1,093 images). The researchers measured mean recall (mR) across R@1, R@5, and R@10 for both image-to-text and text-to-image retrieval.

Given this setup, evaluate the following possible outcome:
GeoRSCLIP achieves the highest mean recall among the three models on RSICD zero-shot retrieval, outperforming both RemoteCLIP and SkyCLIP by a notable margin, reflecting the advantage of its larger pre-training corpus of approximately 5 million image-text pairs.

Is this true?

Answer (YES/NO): NO